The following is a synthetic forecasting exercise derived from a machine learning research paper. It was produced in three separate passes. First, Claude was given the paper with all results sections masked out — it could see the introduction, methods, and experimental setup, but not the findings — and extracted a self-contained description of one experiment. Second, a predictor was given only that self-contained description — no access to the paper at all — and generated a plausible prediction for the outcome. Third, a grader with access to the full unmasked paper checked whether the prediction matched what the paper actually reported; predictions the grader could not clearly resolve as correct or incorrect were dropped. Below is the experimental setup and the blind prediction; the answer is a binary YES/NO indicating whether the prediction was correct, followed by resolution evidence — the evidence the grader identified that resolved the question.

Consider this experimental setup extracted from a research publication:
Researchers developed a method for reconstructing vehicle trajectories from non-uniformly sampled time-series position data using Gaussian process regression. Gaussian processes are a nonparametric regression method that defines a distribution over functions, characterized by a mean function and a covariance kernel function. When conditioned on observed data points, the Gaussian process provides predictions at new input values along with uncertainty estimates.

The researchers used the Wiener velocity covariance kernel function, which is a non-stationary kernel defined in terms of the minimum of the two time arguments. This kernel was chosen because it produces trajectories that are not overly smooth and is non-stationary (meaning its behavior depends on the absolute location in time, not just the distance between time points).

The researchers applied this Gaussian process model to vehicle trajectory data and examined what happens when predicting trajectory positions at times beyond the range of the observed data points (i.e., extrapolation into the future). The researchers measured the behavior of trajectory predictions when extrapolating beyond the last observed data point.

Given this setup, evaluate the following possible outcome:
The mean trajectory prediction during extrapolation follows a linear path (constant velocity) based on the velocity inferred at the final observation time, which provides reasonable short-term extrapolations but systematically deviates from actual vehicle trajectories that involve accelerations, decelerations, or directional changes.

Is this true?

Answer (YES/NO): YES